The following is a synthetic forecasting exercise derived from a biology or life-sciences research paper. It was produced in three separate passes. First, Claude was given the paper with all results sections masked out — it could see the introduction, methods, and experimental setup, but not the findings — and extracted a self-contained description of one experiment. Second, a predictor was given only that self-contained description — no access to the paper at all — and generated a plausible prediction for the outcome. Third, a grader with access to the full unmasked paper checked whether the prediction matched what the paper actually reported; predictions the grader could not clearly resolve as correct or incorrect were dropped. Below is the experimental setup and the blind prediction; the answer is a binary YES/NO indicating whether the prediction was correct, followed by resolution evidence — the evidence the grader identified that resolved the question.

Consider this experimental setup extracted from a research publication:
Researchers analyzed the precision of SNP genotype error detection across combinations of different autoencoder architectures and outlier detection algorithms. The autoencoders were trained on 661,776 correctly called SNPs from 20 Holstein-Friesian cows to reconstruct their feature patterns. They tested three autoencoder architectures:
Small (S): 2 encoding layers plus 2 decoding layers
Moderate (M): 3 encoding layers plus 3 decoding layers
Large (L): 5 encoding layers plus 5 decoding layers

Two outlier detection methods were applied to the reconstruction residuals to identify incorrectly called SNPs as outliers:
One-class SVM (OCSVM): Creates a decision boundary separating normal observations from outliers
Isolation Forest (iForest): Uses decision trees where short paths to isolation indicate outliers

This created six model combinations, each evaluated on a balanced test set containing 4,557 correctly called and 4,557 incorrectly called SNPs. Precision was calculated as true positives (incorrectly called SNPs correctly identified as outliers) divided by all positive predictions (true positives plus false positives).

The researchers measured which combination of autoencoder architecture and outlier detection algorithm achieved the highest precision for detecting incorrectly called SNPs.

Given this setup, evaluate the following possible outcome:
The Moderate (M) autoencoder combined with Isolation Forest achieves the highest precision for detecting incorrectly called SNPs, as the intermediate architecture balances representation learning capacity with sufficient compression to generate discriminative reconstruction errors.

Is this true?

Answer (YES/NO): NO